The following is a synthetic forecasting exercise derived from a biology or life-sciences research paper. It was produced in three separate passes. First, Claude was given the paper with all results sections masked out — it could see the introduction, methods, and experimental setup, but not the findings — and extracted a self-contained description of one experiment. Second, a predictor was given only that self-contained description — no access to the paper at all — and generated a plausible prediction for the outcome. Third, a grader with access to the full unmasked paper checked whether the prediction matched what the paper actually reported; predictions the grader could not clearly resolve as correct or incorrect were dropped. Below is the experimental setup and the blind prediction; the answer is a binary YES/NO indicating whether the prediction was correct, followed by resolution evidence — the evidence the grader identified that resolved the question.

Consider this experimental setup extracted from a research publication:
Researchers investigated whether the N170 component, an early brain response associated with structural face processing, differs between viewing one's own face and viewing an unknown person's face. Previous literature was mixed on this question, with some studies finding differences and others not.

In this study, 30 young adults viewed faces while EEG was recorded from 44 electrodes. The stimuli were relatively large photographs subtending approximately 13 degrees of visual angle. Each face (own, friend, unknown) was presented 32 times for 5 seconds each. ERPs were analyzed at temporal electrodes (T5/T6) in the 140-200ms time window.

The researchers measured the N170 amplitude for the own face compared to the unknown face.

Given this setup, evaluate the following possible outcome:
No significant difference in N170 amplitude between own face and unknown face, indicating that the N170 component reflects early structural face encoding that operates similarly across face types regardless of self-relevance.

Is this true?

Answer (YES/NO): NO